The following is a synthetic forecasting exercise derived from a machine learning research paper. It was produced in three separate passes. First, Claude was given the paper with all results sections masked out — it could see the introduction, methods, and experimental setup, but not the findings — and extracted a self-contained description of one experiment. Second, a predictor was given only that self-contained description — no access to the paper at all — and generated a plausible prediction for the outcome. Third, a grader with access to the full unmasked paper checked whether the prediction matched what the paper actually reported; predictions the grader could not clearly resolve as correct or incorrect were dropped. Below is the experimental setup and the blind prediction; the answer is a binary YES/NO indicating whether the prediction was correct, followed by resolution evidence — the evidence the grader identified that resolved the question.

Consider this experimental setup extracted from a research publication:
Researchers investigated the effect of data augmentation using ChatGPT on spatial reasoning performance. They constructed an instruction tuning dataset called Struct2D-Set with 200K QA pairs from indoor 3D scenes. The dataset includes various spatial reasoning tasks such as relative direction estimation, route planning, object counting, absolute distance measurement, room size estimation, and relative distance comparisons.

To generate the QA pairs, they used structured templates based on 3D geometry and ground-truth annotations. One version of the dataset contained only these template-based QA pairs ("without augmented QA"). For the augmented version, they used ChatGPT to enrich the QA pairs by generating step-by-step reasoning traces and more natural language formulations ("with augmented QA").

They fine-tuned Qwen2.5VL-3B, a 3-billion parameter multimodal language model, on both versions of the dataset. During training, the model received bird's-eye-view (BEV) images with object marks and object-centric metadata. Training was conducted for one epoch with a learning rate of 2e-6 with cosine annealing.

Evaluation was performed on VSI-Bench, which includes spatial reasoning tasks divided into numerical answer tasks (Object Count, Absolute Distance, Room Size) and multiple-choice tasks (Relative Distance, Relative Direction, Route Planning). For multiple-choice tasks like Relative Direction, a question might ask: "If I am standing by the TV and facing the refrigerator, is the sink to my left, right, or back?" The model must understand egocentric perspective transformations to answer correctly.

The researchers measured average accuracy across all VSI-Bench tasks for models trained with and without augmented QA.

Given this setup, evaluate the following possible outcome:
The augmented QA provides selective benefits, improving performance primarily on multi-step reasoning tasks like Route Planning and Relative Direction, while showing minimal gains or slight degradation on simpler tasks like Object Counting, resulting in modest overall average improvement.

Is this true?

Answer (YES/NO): NO